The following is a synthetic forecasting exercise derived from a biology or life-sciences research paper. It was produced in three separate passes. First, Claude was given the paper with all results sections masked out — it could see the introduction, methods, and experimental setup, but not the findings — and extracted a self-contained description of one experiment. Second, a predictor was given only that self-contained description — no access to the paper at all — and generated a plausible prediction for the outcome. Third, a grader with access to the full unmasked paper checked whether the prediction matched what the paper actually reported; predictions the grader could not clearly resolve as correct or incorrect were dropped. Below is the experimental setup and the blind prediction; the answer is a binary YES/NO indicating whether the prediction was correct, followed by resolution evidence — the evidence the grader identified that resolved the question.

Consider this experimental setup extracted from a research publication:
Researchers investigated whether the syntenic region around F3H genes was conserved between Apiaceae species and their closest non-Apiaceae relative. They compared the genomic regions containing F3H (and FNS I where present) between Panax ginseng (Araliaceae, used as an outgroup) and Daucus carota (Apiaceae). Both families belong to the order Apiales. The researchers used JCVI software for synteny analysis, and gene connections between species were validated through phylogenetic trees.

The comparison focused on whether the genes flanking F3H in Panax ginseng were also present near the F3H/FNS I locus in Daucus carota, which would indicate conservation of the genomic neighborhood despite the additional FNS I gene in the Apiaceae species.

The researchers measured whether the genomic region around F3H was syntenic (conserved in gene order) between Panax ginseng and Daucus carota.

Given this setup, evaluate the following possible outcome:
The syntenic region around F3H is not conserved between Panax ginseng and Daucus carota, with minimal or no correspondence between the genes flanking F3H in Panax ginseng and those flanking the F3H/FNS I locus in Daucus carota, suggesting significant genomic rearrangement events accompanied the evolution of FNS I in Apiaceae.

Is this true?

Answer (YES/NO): NO